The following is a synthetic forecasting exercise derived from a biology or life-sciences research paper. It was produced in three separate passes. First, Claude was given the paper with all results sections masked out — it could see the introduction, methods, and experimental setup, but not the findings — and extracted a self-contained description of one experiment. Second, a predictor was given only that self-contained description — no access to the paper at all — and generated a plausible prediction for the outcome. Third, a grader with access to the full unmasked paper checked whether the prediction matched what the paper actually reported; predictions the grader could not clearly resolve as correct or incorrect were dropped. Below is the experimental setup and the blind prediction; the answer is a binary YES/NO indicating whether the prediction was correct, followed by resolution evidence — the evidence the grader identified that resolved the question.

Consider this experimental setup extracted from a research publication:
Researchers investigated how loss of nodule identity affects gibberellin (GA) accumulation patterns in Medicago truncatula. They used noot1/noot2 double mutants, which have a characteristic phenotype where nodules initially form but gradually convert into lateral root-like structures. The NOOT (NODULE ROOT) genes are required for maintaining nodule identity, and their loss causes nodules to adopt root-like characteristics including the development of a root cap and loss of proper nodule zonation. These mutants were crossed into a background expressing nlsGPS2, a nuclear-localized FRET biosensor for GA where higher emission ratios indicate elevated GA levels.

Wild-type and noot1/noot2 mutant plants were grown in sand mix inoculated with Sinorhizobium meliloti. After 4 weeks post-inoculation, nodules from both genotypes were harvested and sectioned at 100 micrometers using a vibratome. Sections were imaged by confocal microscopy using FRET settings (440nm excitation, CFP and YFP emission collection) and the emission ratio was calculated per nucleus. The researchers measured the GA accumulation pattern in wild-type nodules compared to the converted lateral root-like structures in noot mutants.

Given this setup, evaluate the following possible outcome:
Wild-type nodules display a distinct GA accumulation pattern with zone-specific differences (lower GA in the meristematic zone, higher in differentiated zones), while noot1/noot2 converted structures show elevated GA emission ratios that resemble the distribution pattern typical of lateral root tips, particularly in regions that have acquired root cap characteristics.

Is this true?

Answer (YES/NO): NO